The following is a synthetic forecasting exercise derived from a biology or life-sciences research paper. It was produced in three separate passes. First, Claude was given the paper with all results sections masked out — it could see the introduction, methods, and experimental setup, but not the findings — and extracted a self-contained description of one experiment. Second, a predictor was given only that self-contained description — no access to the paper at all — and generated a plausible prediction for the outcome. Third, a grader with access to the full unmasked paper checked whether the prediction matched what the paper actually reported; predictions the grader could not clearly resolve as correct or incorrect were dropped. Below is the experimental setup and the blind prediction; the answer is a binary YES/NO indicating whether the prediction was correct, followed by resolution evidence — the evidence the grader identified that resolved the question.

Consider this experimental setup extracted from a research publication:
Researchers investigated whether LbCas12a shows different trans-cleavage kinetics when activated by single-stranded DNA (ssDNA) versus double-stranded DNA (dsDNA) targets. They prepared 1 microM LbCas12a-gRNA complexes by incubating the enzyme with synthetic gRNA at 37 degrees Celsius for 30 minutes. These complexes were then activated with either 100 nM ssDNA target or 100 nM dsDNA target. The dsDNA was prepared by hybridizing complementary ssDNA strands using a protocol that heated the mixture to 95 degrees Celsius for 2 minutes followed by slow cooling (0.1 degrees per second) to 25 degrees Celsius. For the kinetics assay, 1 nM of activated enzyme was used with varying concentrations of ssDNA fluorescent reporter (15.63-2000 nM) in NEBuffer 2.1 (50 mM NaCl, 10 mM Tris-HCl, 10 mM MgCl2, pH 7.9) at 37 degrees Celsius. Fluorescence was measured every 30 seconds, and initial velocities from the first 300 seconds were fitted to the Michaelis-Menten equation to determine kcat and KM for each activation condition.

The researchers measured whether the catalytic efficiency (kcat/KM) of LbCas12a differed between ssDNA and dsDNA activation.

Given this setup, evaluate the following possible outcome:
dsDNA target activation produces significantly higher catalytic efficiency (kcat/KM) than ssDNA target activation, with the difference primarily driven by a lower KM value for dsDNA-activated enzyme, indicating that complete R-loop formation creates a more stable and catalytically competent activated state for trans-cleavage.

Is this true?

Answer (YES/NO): NO